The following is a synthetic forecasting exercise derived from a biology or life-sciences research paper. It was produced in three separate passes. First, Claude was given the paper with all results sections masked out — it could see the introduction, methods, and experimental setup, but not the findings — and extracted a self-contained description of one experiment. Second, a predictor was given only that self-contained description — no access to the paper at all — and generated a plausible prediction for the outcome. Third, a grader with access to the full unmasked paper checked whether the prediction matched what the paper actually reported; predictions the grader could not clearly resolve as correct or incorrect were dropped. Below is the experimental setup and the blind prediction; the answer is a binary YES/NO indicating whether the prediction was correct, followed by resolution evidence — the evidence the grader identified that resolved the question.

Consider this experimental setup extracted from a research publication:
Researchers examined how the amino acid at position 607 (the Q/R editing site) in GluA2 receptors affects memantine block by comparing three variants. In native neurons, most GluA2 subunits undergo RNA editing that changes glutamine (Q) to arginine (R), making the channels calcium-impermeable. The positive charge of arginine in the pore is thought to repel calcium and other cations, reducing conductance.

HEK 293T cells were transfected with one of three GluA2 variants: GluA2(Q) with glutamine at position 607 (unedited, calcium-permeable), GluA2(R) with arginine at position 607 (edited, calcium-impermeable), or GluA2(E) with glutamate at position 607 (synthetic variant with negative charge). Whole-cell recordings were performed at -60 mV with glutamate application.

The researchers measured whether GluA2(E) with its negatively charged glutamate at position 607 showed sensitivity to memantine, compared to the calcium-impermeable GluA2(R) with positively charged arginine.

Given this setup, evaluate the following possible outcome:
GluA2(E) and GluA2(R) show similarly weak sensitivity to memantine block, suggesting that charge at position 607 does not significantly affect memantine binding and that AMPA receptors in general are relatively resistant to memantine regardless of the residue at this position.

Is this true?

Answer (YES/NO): NO